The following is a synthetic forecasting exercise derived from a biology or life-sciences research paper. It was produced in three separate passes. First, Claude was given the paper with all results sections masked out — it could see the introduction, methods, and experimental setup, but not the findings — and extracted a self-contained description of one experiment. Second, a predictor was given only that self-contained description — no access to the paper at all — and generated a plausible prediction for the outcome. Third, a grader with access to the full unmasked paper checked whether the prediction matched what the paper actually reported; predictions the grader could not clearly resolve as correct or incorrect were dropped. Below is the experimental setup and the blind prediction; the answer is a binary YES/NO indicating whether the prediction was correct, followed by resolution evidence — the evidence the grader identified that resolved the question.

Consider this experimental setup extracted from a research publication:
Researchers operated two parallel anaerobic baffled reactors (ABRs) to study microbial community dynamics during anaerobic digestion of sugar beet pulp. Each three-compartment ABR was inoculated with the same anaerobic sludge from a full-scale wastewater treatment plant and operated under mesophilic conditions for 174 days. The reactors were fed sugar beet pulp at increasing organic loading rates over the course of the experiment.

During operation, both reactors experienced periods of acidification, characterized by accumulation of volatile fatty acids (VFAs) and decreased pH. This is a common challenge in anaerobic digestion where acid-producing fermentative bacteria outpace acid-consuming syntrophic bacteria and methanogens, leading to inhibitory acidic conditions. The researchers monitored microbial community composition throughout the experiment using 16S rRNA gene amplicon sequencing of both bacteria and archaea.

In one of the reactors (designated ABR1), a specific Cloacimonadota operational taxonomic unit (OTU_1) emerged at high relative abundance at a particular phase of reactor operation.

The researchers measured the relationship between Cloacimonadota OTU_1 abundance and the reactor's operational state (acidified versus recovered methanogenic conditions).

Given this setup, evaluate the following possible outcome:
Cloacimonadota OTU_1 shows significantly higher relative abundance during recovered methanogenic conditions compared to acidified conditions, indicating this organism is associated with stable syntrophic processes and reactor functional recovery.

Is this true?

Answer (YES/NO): YES